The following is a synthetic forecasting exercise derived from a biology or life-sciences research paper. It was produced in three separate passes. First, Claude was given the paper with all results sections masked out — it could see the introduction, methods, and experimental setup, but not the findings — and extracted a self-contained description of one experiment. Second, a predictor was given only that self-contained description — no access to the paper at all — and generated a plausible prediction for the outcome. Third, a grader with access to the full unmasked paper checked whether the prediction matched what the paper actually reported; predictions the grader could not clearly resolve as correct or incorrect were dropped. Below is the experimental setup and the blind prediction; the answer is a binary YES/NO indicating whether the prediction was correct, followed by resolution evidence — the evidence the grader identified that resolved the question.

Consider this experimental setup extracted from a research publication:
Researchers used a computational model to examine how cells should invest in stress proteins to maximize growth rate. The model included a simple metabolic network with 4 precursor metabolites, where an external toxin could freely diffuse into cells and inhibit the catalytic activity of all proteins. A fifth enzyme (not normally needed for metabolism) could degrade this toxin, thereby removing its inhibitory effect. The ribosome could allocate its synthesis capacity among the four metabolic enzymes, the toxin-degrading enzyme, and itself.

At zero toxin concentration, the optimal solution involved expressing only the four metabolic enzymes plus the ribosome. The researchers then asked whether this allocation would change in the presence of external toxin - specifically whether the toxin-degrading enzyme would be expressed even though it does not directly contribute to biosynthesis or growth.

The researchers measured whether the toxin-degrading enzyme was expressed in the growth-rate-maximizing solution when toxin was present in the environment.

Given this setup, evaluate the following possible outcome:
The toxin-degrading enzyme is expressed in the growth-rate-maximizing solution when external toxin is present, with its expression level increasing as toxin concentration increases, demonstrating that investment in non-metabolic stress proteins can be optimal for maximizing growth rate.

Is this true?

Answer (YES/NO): YES